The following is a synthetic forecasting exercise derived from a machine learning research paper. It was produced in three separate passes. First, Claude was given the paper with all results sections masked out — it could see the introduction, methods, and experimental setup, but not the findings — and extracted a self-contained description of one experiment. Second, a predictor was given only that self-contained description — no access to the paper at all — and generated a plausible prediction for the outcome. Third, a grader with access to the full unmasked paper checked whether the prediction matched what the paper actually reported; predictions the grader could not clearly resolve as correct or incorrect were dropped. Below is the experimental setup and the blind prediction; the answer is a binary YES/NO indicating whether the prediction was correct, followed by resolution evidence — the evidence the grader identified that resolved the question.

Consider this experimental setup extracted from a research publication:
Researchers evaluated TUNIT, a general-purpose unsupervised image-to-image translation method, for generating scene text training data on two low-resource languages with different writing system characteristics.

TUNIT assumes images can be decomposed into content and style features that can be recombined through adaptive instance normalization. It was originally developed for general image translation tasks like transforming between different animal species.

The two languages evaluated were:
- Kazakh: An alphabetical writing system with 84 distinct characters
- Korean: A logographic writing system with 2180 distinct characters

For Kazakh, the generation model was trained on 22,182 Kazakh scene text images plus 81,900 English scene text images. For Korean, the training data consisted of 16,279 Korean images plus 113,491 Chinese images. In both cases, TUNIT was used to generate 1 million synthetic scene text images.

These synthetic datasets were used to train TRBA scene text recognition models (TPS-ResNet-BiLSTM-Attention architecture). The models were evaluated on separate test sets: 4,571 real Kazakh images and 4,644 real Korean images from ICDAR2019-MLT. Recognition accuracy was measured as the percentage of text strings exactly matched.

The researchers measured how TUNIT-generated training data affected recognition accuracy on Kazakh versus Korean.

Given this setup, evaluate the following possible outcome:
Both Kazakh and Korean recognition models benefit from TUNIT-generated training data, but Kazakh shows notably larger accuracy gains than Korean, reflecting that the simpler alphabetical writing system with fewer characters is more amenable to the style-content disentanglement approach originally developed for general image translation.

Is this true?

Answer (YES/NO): NO